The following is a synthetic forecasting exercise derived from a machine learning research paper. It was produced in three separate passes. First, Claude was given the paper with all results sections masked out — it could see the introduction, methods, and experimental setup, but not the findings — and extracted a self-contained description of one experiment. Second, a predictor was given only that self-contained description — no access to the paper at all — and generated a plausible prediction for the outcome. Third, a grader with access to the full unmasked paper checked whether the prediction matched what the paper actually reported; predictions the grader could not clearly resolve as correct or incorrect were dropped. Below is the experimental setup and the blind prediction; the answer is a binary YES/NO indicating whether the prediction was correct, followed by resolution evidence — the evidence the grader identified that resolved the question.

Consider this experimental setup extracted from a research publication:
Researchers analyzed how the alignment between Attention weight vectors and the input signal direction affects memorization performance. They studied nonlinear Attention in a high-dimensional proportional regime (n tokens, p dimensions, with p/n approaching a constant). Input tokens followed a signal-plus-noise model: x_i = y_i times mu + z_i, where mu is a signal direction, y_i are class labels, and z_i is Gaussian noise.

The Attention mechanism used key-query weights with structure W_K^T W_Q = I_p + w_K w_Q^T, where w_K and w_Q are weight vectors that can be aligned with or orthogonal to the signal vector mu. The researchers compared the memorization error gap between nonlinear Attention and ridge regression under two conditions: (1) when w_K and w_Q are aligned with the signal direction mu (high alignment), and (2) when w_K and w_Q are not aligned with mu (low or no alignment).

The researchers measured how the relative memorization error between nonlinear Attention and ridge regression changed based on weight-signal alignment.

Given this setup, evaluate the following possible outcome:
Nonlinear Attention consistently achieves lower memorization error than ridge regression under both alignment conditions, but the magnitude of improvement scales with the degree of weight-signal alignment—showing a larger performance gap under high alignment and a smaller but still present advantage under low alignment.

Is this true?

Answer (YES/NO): NO